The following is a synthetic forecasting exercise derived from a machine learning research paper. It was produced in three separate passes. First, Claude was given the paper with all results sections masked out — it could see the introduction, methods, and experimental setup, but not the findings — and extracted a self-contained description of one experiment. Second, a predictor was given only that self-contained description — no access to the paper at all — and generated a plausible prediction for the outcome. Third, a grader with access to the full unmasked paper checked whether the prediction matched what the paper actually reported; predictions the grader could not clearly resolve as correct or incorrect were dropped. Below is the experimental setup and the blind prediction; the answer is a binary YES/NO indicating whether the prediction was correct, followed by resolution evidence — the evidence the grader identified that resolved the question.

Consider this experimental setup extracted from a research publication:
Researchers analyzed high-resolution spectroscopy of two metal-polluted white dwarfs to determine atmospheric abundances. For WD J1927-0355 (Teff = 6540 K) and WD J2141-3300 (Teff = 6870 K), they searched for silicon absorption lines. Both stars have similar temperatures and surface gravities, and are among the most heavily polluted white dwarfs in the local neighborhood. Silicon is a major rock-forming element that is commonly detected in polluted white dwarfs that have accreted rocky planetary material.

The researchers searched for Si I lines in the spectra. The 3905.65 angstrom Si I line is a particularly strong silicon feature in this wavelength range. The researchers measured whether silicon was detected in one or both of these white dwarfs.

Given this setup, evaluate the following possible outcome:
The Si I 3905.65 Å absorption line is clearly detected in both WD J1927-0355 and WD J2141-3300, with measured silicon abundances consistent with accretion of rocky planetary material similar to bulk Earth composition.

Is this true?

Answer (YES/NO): NO